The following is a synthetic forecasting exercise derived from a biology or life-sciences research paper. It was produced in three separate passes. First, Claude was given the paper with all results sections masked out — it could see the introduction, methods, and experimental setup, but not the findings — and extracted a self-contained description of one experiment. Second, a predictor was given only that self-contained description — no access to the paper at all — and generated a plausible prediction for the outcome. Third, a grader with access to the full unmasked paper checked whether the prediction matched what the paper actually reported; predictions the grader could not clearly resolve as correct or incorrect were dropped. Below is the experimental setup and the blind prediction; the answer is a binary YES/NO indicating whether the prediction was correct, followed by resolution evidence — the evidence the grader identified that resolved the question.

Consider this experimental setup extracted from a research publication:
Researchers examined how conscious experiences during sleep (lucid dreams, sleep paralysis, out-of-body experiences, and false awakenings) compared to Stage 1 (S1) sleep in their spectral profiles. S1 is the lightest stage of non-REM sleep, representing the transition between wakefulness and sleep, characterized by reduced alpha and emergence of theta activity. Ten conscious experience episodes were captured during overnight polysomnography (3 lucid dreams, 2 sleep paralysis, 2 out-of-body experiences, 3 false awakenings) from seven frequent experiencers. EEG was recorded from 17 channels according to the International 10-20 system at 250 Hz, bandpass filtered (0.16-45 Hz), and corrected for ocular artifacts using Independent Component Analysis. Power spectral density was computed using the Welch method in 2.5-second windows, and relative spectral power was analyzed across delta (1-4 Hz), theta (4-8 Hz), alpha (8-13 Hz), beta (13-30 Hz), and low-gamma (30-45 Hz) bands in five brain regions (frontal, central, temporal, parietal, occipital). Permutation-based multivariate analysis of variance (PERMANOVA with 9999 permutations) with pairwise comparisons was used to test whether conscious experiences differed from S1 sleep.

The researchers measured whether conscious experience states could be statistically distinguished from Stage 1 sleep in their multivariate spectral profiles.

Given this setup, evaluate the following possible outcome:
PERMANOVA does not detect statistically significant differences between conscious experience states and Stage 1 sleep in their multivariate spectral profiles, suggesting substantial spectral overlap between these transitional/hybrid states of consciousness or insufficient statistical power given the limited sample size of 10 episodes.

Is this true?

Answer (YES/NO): NO